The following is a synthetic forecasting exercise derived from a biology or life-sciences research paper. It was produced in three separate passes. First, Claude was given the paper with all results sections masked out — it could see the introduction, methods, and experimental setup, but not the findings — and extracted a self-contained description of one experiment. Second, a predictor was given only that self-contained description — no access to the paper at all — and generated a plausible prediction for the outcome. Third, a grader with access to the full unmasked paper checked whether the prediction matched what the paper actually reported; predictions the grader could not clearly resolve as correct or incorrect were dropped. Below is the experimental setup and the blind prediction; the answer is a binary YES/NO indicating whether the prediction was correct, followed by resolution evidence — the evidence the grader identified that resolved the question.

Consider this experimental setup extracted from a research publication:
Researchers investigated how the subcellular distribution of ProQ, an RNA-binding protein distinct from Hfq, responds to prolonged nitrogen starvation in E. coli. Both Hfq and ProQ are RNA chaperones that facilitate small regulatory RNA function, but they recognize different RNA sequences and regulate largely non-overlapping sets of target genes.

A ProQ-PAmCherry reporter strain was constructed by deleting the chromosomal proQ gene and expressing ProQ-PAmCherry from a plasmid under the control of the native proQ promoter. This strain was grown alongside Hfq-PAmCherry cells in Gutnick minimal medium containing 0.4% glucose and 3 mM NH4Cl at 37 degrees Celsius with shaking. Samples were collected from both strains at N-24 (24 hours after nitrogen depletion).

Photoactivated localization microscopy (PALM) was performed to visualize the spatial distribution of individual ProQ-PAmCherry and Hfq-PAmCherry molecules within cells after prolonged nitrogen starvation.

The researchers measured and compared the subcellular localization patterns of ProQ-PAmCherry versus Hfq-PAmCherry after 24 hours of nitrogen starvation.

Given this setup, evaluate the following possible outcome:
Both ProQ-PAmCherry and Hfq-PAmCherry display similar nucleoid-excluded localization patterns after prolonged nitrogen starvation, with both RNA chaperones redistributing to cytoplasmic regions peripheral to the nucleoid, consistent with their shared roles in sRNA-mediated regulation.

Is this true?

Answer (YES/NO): NO